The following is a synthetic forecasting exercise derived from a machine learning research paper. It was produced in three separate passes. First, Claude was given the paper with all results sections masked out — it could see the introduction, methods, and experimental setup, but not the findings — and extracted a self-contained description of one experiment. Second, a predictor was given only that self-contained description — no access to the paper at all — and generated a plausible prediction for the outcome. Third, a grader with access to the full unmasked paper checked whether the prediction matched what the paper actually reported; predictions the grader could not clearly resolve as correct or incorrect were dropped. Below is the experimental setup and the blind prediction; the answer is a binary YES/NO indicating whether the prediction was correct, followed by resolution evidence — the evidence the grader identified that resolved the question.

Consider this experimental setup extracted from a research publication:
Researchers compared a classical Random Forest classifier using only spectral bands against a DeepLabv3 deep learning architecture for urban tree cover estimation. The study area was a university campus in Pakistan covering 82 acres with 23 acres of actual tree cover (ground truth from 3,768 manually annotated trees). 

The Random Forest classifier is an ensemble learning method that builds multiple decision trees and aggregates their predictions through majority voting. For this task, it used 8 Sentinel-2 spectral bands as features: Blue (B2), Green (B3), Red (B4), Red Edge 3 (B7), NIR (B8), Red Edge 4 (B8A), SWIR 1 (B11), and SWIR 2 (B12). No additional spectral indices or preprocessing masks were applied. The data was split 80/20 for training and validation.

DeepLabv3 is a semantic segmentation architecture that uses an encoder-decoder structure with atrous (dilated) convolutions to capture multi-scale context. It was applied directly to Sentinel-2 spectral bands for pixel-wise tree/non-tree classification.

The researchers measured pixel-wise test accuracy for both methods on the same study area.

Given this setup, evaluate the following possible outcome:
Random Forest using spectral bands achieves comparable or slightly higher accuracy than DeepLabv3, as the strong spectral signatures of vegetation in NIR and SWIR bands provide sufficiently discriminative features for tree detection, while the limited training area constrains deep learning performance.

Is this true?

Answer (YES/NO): NO